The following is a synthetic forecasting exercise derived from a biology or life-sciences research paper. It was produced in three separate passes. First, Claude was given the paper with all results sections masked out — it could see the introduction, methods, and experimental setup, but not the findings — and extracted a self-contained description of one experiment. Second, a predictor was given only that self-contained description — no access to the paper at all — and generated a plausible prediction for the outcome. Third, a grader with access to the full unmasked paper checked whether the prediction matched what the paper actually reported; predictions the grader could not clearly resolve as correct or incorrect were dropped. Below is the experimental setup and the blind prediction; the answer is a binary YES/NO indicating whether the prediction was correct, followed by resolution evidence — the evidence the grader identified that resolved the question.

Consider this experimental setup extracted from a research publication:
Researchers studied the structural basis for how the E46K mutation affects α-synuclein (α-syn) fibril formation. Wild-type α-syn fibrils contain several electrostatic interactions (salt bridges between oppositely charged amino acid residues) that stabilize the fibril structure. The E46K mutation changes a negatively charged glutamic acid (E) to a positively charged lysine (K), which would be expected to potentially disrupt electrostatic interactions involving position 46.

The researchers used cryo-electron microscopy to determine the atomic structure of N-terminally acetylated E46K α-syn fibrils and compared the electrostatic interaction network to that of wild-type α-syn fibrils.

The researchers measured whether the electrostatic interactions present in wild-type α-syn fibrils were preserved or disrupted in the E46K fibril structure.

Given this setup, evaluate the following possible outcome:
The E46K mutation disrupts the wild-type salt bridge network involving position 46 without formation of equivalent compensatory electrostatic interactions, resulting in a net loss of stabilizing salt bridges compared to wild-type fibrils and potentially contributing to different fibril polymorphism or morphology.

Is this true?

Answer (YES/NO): NO